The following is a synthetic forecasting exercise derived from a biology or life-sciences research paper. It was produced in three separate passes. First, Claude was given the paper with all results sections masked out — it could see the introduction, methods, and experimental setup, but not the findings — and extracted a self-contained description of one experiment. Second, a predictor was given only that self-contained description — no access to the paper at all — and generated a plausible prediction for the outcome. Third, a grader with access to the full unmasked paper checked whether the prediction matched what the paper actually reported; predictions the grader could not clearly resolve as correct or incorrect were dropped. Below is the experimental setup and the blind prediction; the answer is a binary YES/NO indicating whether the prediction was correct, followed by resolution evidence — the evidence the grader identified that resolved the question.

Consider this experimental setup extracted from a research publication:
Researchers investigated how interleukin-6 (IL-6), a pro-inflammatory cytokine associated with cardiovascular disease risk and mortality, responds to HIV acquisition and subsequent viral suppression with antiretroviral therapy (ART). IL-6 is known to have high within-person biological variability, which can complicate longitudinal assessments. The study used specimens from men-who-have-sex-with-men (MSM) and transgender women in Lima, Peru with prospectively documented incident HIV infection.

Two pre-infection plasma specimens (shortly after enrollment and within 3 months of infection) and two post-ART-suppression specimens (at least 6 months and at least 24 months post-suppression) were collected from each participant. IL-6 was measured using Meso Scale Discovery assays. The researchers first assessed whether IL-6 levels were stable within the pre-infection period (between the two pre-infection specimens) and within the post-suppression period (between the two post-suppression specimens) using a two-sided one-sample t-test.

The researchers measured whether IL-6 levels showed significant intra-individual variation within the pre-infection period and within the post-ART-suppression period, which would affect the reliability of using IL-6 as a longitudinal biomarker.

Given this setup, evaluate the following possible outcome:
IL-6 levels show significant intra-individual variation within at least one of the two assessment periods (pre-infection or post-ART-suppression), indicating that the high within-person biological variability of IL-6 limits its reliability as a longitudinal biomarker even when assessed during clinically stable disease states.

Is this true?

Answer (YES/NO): YES